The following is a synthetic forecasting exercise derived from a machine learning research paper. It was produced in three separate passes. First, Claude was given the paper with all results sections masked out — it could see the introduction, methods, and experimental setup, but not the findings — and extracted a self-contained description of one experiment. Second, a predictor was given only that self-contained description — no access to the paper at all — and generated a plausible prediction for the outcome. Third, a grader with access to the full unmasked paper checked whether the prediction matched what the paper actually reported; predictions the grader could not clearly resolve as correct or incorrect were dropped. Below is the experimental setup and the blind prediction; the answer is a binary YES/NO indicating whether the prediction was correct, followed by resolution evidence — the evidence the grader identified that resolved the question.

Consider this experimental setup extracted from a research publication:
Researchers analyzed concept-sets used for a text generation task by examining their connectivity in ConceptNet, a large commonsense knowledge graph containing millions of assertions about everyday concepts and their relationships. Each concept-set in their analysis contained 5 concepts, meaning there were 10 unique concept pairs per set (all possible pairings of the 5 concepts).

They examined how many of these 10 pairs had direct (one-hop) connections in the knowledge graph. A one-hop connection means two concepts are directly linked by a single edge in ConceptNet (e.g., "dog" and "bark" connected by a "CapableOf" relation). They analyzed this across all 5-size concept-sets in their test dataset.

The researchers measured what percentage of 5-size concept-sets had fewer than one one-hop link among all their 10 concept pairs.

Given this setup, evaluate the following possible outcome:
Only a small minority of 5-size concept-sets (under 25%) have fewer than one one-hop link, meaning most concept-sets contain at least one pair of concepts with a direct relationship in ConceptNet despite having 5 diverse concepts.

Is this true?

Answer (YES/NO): NO